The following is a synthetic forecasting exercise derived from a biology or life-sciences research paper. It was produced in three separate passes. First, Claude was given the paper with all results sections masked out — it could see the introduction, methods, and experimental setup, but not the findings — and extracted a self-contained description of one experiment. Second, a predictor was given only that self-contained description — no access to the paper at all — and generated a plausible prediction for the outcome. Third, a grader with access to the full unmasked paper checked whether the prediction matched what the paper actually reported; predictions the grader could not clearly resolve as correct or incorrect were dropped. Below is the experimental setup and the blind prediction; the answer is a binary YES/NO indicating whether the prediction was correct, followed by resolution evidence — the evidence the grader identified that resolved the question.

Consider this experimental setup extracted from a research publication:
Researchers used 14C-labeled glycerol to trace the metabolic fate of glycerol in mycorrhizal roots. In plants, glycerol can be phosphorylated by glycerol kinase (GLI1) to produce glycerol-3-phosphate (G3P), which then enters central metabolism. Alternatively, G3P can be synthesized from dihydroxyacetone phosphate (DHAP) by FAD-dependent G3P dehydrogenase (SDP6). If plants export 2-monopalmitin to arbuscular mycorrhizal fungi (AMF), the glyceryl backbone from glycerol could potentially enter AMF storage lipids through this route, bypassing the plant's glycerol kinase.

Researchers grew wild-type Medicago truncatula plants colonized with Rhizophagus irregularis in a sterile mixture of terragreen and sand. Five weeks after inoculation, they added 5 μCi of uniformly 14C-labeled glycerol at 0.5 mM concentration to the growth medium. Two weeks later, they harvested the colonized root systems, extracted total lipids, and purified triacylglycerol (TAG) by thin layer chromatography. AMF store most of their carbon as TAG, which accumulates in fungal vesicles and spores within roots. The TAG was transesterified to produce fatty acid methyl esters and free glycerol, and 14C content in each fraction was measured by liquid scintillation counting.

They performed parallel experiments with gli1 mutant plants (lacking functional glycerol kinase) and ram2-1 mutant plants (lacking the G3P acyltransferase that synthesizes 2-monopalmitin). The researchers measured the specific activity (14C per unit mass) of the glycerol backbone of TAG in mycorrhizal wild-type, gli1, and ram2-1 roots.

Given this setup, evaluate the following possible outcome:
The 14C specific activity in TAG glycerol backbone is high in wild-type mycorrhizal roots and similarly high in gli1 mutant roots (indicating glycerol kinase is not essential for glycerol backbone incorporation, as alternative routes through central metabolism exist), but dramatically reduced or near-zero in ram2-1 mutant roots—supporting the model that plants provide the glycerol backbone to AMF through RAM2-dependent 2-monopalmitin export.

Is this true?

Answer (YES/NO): NO